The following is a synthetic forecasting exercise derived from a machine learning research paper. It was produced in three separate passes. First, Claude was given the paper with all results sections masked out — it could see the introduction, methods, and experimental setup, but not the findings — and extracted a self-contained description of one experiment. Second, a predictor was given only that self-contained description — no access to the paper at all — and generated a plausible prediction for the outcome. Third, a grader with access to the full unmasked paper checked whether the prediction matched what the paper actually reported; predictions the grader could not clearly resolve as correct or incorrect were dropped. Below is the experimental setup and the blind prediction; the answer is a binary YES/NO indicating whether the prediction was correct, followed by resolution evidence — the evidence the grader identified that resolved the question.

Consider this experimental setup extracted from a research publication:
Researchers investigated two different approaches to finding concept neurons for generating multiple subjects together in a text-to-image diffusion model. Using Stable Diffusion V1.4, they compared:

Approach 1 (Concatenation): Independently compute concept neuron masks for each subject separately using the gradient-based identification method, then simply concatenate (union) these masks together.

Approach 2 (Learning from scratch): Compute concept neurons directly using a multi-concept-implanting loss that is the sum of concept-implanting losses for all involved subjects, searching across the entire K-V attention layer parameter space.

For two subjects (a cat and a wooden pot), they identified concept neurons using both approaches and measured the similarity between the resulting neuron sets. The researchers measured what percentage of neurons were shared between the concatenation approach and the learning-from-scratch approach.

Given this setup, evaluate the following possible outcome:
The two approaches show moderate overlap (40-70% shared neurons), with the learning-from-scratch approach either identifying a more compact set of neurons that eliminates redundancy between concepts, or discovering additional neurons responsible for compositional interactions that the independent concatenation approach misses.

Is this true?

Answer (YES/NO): YES